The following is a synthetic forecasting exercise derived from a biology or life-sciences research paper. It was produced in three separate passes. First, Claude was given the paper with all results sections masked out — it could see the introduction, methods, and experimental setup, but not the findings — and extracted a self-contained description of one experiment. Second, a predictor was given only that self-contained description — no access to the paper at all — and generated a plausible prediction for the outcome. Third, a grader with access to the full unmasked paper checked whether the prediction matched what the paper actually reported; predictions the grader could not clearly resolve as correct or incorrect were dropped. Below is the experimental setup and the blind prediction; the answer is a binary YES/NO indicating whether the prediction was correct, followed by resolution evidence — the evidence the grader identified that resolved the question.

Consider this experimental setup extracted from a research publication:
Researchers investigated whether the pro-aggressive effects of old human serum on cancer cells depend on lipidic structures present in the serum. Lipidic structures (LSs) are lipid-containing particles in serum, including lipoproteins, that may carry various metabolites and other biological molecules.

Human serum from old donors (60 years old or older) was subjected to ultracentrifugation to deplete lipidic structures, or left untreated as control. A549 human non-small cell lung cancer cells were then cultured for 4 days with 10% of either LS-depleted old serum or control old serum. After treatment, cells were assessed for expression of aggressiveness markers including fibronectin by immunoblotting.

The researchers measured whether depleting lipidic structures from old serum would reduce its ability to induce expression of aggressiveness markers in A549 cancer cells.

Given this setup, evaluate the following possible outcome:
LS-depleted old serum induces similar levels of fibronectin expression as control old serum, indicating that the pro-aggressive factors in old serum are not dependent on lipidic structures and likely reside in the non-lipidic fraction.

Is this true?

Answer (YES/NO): NO